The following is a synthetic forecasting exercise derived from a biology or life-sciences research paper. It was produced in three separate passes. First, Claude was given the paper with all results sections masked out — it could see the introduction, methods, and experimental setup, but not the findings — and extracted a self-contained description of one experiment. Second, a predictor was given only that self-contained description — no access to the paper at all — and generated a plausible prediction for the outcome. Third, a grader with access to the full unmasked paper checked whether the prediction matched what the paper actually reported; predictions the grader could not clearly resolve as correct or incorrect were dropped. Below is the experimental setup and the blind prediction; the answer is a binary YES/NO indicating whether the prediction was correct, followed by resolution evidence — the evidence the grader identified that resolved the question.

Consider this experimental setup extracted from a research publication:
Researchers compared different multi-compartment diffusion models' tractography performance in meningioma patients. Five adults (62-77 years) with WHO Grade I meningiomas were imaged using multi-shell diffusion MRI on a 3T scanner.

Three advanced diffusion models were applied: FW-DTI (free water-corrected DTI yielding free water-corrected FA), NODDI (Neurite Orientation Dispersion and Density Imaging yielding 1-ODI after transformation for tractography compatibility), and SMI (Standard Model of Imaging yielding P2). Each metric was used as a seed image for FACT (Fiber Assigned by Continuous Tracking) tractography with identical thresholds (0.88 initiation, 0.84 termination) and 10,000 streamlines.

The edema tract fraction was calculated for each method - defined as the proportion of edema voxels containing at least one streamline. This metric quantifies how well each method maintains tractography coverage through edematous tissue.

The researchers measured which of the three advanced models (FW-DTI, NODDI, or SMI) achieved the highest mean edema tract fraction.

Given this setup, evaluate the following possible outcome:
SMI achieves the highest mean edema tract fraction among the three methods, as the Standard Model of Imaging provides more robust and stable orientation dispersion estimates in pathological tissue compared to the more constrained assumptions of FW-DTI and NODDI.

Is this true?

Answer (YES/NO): NO